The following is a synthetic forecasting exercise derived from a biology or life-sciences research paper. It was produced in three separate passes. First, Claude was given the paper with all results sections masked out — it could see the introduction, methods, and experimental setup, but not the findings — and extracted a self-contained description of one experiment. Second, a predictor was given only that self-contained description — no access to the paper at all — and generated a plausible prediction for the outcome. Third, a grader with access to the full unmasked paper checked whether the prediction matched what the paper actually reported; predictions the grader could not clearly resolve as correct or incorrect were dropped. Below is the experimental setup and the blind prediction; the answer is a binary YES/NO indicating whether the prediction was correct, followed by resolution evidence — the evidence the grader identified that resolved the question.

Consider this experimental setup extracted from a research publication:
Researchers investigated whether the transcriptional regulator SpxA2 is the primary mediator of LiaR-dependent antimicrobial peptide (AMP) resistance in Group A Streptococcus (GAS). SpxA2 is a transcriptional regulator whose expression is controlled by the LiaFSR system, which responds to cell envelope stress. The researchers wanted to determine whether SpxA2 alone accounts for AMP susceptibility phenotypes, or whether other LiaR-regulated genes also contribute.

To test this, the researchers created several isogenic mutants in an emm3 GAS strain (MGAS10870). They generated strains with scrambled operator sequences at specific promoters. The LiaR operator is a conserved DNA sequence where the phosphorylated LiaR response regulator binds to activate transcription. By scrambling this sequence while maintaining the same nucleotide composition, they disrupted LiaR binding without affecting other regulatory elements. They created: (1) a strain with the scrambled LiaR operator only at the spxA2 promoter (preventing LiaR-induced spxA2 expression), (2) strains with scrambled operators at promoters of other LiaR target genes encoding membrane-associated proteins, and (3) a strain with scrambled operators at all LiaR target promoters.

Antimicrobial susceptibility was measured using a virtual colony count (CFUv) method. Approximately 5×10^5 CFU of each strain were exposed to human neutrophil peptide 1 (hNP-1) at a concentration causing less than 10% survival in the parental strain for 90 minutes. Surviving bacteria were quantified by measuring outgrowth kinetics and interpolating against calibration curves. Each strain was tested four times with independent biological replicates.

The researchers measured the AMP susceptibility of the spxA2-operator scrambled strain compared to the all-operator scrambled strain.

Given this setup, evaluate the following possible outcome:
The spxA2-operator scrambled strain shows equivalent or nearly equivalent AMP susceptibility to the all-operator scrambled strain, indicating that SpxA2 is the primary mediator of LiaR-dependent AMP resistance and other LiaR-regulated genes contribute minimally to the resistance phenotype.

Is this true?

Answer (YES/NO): YES